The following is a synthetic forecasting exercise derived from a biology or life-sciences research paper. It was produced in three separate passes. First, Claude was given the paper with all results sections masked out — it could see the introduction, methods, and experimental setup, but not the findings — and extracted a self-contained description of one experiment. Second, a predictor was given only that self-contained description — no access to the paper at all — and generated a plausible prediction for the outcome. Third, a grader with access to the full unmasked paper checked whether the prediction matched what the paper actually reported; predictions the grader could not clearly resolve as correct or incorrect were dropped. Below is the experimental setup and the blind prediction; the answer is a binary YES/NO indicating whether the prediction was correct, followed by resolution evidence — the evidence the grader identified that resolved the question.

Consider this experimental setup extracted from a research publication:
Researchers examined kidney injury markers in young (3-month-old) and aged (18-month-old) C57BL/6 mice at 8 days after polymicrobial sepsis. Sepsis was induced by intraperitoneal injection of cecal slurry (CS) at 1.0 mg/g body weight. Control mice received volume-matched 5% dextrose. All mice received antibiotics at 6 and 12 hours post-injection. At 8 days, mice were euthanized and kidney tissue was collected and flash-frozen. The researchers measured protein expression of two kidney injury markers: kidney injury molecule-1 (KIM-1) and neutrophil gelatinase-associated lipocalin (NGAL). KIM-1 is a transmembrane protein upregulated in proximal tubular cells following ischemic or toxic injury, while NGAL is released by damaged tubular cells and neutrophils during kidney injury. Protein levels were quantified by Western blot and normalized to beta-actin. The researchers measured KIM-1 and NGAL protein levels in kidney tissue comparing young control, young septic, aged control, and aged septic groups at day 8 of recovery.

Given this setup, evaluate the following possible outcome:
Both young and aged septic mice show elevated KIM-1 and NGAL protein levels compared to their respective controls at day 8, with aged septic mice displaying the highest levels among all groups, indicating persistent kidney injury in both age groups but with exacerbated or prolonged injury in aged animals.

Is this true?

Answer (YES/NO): NO